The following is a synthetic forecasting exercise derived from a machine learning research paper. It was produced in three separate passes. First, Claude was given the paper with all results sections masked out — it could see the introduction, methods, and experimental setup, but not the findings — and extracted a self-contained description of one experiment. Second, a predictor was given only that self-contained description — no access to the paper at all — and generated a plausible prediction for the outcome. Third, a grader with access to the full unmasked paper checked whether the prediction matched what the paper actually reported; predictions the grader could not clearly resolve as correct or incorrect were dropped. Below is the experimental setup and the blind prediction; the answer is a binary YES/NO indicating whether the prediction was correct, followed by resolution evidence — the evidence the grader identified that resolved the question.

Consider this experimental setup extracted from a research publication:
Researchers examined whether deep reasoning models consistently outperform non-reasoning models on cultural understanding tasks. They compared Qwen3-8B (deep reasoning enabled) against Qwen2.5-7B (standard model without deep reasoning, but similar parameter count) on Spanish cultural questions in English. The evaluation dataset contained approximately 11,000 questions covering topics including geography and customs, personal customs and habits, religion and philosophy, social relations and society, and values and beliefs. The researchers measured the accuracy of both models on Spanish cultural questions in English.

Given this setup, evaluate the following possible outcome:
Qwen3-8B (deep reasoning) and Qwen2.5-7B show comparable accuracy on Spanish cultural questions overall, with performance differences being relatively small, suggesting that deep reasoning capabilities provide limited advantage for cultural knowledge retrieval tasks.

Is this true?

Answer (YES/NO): YES